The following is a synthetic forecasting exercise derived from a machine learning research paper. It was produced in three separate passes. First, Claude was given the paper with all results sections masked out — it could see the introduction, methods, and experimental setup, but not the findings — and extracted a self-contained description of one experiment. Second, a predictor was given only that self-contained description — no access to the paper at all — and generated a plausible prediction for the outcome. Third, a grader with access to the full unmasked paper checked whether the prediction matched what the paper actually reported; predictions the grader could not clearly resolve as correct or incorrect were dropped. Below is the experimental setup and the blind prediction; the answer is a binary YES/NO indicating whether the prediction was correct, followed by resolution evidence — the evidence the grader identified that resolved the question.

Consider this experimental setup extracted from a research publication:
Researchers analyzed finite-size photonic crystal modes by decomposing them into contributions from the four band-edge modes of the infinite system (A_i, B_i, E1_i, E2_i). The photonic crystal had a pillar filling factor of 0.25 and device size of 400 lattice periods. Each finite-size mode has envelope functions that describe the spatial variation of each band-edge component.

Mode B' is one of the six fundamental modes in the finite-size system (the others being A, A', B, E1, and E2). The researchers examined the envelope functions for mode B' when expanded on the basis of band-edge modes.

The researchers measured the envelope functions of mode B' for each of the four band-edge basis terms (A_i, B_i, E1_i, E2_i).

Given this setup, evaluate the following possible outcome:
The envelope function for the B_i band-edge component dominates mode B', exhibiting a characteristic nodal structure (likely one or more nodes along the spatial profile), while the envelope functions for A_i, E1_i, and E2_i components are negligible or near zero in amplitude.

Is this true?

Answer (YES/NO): NO